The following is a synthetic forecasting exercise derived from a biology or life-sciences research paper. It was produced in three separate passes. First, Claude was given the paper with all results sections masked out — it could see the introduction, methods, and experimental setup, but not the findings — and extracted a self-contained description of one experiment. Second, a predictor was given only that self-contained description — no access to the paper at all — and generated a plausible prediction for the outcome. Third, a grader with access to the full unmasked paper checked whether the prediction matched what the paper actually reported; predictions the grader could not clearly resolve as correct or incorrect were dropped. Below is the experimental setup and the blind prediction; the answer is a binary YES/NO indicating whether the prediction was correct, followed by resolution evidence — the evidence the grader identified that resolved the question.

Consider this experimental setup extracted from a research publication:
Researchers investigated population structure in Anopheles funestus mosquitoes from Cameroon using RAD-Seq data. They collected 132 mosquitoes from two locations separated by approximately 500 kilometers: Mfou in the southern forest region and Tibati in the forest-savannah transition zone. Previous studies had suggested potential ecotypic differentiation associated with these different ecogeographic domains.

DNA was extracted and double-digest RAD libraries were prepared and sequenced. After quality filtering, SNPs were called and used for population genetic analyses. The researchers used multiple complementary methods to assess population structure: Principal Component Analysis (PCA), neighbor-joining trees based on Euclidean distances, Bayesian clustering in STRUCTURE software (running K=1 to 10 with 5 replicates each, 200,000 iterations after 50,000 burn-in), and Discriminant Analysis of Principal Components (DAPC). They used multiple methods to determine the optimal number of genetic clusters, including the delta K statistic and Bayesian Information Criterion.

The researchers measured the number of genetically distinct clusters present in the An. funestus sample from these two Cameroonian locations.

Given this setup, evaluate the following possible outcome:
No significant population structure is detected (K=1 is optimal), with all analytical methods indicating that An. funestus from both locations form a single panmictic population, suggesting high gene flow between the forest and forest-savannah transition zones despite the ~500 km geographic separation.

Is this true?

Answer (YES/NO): NO